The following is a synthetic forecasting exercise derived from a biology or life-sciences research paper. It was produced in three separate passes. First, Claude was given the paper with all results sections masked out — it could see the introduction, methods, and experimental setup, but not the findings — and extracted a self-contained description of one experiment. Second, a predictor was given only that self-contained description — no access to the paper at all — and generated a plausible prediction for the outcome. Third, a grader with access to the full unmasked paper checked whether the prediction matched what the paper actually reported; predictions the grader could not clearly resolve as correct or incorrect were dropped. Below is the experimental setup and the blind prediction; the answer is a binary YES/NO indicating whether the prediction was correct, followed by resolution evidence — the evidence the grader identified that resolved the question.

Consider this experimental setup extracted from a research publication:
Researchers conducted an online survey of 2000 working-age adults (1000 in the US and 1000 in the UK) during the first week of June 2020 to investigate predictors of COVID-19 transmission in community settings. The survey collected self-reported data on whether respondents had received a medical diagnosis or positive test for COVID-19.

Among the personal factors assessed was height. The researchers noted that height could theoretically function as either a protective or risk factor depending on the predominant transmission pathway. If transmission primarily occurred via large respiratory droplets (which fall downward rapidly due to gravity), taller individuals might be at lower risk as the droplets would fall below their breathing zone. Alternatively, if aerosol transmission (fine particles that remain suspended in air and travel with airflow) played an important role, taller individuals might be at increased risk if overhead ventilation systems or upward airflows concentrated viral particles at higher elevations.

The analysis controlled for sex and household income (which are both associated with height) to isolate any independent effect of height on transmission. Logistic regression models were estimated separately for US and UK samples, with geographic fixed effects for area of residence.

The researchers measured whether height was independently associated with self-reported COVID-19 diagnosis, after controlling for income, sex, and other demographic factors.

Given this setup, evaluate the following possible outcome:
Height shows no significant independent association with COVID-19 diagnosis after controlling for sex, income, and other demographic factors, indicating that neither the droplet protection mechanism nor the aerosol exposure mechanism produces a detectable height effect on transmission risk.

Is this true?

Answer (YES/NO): NO